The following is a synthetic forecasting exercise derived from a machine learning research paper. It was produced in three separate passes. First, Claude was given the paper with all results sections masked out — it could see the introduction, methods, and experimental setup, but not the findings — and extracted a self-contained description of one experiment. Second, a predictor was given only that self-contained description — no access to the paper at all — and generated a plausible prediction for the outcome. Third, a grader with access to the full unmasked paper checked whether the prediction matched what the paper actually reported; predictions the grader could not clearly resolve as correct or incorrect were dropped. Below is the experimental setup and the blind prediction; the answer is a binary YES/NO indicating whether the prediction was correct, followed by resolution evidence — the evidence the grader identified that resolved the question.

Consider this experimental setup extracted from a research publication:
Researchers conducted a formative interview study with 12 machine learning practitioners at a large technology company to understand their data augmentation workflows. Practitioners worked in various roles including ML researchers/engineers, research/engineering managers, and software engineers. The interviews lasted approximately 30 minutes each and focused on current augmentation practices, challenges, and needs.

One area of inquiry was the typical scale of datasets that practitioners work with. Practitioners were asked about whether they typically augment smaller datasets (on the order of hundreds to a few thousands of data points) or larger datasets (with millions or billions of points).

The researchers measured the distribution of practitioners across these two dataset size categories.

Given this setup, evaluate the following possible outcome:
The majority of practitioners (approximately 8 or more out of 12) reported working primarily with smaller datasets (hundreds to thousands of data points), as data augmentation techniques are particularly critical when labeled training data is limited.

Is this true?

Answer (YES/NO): YES